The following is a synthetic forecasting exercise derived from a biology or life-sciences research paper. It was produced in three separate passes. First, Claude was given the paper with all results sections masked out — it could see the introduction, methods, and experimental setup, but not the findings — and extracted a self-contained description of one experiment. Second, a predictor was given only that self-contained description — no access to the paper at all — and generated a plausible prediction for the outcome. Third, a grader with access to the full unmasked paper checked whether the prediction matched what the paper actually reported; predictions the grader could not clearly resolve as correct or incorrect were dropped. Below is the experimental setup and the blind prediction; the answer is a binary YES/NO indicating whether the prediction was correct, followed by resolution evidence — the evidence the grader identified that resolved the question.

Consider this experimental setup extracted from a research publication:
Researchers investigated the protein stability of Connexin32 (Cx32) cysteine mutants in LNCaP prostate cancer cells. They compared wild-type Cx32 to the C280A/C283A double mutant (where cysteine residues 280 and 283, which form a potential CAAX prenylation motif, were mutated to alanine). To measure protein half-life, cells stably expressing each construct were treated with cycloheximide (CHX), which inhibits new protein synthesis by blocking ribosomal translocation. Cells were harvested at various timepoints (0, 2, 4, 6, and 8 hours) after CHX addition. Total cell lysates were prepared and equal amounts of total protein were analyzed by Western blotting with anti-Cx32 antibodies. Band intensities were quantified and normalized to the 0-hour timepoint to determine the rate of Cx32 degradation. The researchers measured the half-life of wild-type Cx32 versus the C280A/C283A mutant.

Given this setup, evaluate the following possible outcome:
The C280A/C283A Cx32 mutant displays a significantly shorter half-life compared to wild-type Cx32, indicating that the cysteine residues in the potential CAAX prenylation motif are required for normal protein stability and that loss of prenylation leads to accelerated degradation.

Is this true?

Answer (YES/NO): YES